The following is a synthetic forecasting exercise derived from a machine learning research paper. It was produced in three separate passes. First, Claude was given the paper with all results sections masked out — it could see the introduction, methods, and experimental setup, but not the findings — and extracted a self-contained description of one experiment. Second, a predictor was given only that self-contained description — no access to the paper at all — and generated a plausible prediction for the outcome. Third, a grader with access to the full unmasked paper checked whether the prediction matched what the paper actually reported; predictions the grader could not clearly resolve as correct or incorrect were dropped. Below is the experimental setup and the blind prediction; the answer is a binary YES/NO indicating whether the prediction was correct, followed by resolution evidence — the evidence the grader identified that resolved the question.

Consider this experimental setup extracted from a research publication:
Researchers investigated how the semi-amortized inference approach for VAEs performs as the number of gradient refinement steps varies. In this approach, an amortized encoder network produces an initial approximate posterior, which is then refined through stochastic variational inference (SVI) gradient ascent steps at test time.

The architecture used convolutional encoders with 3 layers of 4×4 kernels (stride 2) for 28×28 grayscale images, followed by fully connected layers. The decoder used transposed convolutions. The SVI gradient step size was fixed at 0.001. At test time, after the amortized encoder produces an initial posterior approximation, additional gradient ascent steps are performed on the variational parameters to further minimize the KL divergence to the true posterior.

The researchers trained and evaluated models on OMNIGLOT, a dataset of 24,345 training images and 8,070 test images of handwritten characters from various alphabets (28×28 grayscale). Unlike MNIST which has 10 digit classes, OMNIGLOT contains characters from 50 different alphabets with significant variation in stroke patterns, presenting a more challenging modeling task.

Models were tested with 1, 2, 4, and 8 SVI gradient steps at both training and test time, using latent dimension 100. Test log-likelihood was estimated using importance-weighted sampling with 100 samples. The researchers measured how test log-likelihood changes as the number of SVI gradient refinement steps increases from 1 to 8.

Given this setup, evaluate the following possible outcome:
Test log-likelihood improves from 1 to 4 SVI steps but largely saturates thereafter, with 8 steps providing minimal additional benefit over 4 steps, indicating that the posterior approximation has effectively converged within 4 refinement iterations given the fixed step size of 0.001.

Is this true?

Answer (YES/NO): NO